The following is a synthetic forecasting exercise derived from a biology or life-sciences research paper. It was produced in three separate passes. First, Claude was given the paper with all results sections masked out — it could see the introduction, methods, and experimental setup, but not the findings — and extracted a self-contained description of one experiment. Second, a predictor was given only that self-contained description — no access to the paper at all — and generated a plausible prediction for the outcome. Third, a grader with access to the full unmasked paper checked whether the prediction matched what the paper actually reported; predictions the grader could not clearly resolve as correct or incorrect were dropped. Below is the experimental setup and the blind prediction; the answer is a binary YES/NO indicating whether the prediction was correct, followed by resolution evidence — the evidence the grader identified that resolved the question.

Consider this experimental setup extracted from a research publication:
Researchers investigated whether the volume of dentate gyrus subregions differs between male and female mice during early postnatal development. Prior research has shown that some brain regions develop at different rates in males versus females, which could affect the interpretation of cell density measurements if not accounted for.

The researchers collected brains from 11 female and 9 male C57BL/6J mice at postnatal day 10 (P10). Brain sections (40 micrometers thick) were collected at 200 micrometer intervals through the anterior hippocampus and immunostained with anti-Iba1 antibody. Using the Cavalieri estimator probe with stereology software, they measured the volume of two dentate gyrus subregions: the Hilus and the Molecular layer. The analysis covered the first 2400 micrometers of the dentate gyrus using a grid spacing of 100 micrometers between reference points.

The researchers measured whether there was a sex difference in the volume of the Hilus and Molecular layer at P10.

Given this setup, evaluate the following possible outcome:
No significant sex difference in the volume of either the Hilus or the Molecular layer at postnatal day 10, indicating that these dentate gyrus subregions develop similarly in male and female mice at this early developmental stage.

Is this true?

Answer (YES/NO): YES